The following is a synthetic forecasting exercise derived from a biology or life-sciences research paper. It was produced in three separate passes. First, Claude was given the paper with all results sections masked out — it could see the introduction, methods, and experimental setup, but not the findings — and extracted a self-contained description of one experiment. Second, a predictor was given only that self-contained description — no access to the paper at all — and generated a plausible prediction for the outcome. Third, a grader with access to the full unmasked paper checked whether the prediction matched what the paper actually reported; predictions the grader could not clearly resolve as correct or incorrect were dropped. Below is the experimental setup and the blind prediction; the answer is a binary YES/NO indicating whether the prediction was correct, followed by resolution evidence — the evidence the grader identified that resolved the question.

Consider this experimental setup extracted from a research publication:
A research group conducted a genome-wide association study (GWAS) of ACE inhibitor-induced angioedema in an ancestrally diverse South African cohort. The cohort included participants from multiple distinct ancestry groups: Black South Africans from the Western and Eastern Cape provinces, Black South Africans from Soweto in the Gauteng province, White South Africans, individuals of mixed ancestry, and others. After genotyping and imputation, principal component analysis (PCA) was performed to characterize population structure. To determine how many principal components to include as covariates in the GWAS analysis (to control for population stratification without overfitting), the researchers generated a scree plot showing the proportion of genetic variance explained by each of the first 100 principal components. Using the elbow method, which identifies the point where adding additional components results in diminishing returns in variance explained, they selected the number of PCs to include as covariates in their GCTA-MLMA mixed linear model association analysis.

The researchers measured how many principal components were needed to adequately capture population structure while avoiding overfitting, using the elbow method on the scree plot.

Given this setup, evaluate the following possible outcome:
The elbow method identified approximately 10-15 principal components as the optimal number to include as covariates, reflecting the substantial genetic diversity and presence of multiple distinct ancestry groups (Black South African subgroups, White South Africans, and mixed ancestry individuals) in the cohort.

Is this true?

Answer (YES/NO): NO